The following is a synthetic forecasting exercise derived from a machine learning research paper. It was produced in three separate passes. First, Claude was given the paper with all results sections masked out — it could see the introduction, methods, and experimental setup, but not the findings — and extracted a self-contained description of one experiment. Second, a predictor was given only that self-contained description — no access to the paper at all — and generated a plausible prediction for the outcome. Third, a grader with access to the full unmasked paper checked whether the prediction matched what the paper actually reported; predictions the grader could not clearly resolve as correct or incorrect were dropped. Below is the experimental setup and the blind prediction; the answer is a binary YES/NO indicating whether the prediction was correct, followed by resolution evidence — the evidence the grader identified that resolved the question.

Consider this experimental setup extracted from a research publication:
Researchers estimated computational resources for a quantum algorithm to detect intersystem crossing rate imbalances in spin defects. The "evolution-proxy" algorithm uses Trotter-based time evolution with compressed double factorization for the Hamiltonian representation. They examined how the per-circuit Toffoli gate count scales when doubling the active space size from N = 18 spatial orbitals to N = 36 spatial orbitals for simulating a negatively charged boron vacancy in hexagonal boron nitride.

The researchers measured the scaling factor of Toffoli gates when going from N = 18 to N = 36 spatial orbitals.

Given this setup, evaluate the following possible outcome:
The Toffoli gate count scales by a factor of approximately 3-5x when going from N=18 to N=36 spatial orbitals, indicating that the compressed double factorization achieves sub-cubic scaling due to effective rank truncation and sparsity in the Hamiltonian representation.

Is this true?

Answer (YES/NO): NO